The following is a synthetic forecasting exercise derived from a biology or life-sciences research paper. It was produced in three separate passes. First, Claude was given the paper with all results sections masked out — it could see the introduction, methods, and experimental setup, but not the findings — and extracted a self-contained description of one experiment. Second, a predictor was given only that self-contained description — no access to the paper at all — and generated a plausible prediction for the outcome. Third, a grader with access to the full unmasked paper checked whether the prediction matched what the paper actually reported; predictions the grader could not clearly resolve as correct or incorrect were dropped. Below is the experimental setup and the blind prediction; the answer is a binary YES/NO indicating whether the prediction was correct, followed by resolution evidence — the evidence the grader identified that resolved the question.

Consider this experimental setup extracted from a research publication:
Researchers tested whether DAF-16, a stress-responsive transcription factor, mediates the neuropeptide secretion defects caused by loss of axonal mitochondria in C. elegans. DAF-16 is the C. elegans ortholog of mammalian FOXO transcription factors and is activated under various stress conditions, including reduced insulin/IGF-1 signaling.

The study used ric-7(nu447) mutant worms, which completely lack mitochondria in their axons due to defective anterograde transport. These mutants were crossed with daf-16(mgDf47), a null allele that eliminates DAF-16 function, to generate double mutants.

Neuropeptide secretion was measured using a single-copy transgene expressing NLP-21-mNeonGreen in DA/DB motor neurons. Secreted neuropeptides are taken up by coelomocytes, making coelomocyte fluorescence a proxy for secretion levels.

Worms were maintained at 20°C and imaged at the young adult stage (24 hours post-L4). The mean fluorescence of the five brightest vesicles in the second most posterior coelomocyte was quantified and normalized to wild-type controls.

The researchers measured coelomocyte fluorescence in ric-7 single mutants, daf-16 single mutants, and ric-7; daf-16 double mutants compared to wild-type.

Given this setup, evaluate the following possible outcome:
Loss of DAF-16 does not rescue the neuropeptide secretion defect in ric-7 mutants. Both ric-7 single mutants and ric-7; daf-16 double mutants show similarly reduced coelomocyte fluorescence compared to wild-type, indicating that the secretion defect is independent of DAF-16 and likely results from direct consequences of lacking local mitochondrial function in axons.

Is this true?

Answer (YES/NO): YES